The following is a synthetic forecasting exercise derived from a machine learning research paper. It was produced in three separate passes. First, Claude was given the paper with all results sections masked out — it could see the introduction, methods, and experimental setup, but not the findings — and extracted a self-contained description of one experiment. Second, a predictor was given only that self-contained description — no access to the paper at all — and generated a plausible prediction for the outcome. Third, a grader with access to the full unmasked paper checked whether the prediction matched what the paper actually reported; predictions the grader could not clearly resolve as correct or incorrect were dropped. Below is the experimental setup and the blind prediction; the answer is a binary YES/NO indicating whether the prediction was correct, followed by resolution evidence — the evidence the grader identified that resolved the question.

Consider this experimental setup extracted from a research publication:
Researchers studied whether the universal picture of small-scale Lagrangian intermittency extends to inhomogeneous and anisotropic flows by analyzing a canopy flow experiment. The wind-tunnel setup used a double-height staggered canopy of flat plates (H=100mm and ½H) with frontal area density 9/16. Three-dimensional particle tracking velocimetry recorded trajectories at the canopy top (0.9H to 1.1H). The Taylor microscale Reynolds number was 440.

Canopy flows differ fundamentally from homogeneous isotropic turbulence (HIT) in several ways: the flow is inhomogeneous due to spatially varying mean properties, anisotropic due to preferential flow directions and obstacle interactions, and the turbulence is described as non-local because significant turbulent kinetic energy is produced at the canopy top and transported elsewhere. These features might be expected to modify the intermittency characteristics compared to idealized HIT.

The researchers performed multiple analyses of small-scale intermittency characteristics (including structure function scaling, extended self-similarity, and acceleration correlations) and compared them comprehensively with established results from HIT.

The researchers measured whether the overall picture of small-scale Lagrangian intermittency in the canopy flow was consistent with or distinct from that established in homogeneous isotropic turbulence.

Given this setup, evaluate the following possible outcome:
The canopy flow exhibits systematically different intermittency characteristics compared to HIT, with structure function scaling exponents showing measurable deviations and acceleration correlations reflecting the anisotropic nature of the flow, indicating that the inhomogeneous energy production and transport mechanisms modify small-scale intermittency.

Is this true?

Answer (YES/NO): NO